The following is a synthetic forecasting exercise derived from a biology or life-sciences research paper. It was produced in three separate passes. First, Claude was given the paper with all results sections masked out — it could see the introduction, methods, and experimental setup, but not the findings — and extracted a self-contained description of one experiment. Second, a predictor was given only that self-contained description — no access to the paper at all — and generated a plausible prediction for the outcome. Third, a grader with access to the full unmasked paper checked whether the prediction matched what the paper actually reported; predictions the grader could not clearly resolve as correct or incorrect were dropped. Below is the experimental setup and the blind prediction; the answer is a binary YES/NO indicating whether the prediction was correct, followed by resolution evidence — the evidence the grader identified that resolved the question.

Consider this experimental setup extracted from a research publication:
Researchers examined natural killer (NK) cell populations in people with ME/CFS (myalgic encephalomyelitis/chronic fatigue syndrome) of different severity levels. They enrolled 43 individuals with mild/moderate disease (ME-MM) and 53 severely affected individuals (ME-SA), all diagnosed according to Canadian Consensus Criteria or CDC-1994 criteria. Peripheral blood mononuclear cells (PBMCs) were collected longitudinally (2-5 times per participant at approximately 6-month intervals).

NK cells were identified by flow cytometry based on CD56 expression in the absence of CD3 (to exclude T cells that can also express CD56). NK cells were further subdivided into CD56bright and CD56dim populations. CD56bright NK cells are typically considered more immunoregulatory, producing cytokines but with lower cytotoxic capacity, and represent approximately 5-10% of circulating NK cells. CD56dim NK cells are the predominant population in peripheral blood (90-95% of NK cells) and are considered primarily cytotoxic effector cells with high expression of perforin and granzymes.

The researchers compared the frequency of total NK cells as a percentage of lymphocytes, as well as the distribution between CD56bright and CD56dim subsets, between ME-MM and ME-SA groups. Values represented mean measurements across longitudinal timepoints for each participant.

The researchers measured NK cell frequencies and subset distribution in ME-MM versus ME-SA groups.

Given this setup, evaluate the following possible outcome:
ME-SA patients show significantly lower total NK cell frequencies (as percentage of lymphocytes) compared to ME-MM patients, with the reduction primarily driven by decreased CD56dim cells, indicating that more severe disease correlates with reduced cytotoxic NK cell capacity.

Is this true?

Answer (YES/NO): NO